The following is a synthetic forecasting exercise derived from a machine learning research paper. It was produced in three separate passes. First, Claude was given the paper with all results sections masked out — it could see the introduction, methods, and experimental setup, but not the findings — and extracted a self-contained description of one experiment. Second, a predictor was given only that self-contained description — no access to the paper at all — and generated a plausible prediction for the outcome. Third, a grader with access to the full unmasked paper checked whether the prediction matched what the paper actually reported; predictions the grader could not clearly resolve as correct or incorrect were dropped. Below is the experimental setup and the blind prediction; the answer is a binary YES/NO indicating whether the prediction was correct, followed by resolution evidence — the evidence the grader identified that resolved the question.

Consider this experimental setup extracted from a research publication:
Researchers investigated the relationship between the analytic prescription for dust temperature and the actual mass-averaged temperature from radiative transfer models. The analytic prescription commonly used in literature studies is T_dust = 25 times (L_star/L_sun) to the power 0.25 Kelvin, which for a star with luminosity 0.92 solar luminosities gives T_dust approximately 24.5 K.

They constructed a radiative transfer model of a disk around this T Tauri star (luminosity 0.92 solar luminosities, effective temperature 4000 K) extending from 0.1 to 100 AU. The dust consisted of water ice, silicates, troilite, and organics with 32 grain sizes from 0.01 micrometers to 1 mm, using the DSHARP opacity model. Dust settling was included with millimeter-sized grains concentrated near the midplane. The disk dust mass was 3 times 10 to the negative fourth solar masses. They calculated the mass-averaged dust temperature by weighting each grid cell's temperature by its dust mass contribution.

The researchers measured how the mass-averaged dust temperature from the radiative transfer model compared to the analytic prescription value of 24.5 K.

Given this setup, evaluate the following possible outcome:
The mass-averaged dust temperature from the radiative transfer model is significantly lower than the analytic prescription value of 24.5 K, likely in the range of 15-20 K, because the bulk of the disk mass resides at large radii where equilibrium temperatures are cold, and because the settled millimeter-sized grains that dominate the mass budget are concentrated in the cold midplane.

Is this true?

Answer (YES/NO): YES